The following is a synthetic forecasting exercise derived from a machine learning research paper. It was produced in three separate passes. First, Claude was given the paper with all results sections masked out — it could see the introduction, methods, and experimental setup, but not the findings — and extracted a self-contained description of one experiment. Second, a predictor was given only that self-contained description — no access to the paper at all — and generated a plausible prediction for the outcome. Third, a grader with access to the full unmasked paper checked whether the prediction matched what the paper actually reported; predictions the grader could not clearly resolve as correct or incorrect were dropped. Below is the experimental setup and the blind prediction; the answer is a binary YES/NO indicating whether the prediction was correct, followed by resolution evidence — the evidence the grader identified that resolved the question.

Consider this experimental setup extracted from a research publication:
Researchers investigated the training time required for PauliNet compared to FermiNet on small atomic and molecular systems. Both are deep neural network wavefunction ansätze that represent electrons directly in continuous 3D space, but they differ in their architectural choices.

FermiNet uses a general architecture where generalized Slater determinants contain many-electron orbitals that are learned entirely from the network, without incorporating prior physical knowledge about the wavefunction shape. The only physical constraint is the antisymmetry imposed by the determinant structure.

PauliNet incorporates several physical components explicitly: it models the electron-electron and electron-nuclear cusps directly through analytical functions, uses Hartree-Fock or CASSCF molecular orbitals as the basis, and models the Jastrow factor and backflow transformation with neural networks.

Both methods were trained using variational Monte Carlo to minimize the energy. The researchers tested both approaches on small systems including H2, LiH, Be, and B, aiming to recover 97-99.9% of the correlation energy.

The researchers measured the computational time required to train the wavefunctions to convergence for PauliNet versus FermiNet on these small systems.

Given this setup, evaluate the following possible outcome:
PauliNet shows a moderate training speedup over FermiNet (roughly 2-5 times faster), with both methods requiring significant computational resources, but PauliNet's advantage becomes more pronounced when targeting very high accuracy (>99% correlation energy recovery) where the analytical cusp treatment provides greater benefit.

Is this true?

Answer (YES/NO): NO